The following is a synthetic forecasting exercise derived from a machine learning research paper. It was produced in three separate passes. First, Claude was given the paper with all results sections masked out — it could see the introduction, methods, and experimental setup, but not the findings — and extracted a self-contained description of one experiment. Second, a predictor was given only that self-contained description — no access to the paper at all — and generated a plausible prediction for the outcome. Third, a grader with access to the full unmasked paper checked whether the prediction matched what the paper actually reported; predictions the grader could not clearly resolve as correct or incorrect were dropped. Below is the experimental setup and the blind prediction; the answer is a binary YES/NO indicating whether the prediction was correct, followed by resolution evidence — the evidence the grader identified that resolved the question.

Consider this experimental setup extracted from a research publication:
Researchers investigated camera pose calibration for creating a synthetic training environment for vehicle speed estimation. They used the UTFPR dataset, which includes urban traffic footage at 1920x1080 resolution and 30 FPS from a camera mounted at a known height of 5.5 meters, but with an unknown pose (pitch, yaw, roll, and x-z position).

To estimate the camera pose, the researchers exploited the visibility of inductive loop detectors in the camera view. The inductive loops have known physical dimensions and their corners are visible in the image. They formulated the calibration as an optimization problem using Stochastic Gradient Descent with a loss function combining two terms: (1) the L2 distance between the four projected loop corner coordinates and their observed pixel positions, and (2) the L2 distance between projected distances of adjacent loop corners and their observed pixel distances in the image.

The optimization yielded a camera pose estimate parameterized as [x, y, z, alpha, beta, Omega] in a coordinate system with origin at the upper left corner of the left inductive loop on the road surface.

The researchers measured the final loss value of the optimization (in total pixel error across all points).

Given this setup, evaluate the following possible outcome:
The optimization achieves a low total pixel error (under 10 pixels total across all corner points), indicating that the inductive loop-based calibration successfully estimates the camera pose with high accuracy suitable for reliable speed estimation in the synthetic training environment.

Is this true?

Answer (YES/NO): NO